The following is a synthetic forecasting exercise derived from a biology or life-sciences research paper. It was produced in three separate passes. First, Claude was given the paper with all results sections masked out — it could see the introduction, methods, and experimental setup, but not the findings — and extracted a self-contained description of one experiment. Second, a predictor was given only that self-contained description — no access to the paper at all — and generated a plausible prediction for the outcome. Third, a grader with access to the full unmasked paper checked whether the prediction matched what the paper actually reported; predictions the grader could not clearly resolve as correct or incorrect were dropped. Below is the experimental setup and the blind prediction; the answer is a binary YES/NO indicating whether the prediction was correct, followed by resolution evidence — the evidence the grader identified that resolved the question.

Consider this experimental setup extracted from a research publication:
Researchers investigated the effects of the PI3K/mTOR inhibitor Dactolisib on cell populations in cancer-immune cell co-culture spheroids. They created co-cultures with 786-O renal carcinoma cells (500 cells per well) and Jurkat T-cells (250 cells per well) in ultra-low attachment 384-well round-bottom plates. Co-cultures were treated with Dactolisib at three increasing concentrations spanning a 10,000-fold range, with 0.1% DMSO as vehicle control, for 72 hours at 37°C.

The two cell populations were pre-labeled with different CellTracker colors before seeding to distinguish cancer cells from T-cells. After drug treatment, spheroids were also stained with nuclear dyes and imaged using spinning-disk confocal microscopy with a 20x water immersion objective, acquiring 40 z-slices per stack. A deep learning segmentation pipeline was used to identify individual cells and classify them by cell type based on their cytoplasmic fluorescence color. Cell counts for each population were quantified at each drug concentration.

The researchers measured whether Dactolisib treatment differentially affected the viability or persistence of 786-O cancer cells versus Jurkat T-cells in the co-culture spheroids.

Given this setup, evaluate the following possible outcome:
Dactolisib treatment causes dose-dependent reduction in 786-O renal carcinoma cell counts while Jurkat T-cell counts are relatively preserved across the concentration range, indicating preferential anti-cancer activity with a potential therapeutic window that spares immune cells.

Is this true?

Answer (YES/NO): NO